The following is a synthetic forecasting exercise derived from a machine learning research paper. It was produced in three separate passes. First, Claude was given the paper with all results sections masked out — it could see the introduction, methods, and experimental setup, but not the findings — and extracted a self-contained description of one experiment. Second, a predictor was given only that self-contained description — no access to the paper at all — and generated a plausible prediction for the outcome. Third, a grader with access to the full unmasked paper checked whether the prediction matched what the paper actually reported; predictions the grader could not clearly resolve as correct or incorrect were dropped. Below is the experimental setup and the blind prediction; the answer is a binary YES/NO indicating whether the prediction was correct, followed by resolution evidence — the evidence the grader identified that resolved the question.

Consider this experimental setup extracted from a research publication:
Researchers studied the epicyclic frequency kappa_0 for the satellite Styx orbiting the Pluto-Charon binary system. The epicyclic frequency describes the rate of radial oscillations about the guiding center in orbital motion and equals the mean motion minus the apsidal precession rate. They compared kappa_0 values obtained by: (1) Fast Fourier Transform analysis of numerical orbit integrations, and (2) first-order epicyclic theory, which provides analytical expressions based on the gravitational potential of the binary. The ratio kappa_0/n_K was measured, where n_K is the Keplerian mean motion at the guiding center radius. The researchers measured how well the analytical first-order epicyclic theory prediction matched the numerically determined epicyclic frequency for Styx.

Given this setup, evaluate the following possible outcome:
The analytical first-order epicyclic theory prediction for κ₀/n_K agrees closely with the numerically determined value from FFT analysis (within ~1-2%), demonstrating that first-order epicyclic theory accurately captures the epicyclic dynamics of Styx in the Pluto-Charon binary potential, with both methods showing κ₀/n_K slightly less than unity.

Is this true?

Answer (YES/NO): NO